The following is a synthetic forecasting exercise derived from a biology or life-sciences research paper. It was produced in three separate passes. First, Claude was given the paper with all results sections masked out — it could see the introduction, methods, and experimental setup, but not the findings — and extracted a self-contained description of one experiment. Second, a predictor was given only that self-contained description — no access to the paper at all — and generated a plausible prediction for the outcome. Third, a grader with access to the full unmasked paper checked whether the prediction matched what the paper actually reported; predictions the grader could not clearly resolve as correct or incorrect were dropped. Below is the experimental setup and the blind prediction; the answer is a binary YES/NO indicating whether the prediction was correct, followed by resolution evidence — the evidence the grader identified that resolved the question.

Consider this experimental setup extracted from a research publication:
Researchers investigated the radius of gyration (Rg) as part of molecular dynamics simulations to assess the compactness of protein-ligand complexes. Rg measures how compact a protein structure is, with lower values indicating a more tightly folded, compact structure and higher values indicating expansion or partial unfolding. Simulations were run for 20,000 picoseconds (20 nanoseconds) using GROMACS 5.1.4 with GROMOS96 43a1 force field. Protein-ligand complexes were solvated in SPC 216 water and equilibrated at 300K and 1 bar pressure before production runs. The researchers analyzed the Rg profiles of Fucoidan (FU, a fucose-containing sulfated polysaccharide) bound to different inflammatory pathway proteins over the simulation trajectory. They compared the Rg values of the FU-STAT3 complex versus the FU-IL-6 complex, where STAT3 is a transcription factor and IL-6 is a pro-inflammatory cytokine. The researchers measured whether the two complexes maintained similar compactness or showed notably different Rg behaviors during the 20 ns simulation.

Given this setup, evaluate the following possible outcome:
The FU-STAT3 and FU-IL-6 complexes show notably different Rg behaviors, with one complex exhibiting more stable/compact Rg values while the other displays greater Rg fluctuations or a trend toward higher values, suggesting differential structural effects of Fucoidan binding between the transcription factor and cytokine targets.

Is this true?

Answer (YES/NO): YES